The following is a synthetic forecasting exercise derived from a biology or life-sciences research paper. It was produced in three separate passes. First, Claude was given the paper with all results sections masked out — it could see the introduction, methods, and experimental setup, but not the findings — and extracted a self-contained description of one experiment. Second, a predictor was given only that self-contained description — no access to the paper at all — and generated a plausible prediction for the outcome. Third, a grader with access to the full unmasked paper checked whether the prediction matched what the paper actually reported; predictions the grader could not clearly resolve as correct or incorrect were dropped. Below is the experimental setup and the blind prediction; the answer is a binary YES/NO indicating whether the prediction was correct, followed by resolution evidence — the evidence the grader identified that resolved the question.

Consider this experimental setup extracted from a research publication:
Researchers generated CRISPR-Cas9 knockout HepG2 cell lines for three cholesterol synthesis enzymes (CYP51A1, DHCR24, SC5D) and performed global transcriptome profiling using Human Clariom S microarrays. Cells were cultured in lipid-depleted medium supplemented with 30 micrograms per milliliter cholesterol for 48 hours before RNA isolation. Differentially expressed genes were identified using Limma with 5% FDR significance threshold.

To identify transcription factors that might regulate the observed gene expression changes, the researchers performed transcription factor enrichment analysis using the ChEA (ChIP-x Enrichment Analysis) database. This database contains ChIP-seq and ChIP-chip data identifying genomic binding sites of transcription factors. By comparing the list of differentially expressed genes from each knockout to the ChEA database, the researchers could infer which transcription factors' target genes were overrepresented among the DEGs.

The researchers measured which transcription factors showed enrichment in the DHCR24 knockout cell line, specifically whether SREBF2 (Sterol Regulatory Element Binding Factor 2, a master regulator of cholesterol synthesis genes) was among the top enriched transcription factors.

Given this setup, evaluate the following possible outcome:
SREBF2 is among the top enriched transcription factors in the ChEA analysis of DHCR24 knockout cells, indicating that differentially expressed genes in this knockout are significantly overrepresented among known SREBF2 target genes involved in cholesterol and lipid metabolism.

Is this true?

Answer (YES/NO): NO